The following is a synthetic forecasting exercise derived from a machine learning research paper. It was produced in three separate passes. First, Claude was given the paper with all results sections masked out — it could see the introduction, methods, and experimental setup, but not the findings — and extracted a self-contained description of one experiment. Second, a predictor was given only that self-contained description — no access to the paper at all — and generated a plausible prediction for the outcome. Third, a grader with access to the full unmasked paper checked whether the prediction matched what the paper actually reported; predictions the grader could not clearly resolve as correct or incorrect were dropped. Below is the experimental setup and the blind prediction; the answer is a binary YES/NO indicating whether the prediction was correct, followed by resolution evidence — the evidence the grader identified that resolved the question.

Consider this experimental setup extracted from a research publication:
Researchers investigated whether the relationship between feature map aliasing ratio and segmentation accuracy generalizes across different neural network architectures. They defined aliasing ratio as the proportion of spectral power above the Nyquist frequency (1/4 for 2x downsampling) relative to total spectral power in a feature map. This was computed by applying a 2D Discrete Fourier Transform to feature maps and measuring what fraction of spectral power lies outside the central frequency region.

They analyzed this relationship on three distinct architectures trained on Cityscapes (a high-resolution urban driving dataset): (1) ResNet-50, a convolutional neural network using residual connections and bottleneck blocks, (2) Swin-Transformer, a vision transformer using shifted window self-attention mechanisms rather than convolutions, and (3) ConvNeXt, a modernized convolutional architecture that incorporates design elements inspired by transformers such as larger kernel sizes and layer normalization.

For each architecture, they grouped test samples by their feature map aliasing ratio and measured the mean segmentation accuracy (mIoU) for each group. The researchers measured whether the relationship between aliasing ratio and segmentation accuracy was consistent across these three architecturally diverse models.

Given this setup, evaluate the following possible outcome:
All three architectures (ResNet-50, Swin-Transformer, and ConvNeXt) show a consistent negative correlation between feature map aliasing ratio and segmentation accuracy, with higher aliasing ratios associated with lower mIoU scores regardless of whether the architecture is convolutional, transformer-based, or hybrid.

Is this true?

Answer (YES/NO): YES